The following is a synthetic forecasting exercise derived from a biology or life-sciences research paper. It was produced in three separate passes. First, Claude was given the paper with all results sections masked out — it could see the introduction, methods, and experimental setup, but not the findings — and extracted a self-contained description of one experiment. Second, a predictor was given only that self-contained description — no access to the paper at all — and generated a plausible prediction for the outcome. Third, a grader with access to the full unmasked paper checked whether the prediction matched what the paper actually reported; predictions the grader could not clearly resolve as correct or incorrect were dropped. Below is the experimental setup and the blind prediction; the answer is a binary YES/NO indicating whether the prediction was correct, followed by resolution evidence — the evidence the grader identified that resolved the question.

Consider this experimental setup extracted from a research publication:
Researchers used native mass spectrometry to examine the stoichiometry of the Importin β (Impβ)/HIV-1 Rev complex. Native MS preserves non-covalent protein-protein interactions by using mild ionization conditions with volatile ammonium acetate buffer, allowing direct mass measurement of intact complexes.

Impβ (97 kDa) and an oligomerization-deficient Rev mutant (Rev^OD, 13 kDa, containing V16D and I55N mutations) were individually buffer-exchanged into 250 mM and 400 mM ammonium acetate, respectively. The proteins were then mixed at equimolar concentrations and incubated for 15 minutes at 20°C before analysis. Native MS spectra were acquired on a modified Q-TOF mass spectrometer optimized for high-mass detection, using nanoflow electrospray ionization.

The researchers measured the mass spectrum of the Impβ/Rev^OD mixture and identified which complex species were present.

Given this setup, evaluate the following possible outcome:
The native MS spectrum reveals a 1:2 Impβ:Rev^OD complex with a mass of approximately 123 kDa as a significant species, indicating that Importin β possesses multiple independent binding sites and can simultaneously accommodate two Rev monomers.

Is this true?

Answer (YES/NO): YES